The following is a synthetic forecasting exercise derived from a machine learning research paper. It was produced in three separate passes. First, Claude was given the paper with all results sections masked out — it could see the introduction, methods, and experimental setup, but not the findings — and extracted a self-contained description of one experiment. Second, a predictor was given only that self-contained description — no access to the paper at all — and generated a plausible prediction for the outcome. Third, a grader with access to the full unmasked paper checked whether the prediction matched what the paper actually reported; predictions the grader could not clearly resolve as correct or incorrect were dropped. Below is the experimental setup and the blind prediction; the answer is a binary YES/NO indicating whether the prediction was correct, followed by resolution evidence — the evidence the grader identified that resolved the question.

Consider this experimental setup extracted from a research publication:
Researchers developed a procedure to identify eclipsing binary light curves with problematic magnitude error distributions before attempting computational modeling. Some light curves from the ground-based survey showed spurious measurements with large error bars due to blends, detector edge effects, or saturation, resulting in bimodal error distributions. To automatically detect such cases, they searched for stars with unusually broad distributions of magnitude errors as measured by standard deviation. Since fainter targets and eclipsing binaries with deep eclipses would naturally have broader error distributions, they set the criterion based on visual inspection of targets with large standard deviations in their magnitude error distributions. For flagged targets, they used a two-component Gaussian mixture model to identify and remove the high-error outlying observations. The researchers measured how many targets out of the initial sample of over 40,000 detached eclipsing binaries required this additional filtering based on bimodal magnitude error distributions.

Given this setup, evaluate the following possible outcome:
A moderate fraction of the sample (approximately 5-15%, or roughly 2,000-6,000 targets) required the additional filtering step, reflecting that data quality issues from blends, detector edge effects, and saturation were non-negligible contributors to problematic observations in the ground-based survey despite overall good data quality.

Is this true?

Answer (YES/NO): NO